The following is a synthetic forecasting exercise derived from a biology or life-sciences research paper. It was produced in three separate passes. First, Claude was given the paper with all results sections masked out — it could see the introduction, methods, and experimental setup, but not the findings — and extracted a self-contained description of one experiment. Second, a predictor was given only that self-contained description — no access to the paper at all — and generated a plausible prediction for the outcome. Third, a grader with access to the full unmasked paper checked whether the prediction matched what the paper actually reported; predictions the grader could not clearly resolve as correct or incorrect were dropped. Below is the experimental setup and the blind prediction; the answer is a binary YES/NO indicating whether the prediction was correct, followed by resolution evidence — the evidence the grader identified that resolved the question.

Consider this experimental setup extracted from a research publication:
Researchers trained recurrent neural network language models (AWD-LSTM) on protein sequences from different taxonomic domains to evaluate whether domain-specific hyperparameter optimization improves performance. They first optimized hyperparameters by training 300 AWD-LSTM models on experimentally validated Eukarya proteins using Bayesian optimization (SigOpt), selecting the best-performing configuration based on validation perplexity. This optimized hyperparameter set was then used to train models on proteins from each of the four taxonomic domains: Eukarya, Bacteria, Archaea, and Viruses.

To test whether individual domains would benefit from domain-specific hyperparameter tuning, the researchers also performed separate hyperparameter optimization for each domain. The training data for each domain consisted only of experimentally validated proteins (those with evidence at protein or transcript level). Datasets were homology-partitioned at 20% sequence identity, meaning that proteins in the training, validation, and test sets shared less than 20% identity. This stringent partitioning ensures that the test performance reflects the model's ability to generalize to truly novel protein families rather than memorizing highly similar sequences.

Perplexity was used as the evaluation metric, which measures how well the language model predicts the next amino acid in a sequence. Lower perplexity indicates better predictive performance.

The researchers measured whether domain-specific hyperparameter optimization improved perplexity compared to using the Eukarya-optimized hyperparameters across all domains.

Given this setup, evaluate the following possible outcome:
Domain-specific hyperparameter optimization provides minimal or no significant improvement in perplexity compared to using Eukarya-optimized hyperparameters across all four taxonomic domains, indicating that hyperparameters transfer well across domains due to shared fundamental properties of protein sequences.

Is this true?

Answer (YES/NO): NO